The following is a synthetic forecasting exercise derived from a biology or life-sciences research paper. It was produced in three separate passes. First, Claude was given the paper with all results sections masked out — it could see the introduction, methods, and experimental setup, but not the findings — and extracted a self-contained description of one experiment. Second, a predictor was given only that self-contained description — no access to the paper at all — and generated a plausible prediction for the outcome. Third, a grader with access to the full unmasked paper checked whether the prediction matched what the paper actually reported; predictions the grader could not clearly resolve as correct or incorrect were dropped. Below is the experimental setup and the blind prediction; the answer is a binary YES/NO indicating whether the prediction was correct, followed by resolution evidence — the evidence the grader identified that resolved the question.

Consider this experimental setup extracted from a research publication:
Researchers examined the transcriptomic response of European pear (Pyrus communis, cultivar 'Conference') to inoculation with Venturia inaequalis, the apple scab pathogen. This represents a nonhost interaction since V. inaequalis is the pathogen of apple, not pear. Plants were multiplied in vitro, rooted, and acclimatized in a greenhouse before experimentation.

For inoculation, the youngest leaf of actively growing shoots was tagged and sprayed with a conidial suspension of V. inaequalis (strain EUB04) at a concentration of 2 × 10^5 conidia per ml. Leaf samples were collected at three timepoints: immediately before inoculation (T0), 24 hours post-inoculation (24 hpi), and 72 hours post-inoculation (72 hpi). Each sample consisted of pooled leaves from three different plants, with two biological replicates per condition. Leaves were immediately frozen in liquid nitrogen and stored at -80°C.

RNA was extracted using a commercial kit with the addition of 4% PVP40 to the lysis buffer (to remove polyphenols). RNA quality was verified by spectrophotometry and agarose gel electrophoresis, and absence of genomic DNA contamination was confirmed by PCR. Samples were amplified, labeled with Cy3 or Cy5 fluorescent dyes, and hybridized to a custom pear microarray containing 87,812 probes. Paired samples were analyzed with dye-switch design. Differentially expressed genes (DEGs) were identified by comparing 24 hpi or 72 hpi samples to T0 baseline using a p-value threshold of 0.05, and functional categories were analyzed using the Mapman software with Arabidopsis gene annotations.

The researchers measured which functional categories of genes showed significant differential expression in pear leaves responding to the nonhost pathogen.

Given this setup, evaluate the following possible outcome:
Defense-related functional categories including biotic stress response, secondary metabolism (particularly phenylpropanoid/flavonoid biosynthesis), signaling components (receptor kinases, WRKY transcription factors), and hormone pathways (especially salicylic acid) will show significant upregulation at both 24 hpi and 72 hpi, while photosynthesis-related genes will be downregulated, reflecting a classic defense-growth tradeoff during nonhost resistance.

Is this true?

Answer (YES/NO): NO